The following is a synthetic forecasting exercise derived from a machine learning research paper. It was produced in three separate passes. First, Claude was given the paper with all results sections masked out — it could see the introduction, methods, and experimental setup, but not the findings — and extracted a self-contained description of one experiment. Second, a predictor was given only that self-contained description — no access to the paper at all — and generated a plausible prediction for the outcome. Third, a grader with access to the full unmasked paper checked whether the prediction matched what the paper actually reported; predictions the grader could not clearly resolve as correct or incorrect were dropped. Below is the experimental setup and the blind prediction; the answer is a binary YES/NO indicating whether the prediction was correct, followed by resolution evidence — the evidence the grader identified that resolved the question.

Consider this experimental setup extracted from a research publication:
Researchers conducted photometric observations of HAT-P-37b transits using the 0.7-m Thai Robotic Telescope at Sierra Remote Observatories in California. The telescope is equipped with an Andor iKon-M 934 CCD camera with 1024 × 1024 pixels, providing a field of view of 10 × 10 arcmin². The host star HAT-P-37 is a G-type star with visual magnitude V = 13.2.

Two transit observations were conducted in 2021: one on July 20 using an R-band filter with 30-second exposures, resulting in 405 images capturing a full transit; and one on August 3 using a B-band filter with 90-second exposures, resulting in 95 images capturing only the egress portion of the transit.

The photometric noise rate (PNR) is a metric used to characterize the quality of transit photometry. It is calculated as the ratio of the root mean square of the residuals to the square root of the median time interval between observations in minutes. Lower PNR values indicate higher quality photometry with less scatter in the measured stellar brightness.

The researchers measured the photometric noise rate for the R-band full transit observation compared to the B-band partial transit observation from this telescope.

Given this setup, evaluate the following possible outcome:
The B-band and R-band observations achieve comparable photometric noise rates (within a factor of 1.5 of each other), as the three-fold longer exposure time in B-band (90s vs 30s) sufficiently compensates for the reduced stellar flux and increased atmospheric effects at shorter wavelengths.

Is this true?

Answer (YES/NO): NO